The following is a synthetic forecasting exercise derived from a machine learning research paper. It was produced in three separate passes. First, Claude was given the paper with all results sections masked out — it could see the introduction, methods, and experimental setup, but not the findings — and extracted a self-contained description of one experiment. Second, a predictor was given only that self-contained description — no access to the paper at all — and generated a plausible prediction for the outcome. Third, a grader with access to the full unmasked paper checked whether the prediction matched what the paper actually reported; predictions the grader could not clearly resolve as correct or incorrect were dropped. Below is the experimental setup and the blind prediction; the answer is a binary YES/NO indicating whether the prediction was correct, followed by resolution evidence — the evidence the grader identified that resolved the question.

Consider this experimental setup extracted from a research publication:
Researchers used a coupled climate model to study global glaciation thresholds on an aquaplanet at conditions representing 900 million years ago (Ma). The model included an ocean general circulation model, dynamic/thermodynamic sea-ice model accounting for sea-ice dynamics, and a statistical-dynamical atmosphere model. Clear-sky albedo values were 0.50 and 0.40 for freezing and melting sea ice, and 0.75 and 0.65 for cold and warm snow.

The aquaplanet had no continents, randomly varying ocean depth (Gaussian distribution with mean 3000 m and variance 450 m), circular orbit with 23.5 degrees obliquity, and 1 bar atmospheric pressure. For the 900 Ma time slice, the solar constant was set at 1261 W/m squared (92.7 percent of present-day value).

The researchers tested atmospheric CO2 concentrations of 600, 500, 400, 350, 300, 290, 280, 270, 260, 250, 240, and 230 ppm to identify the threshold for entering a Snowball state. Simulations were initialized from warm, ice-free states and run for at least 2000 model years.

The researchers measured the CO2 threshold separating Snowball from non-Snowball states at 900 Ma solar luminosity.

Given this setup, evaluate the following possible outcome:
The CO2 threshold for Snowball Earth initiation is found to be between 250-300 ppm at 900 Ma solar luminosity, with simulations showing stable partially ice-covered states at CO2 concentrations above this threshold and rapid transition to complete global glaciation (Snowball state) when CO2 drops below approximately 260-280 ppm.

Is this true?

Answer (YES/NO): NO